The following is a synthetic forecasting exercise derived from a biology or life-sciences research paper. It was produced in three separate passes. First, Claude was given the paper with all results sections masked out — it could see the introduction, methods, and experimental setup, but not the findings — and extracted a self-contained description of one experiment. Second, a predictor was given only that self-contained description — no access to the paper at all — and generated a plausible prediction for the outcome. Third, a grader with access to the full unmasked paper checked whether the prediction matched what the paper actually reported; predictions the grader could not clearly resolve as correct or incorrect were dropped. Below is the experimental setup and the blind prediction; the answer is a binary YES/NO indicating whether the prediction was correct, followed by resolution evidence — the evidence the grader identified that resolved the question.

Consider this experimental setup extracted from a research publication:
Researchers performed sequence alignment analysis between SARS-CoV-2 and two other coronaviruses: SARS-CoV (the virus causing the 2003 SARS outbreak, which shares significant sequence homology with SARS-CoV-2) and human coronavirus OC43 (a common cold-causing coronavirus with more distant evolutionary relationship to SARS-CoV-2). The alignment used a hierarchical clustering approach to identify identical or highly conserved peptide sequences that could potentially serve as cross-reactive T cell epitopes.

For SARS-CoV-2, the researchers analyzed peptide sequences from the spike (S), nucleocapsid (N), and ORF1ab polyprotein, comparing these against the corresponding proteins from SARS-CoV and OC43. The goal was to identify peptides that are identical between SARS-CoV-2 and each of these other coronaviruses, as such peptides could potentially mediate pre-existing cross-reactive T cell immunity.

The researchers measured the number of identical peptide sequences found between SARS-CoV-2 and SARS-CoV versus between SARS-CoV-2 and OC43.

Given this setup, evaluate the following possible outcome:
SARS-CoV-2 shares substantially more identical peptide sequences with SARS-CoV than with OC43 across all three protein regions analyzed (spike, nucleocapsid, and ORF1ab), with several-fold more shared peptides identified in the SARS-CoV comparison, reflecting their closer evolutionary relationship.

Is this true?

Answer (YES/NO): YES